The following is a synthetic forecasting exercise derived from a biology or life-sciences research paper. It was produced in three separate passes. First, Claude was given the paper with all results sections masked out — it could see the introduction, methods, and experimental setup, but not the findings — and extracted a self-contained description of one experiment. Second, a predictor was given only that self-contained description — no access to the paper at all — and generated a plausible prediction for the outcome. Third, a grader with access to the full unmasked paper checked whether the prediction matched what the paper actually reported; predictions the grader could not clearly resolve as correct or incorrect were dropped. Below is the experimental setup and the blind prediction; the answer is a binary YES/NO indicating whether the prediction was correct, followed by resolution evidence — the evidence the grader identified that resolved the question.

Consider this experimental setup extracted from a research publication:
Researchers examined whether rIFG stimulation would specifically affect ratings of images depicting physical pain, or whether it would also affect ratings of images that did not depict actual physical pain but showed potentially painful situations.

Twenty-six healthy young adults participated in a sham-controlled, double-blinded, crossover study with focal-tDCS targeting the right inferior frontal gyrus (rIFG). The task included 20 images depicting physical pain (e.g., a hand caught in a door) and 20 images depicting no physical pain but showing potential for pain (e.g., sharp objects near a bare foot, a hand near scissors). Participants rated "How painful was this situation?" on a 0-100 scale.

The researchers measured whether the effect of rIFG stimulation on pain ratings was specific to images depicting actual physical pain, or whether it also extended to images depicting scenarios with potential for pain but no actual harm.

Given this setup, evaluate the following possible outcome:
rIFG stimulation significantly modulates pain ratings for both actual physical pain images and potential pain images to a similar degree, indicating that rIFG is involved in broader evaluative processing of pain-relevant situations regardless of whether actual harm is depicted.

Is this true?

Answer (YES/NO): YES